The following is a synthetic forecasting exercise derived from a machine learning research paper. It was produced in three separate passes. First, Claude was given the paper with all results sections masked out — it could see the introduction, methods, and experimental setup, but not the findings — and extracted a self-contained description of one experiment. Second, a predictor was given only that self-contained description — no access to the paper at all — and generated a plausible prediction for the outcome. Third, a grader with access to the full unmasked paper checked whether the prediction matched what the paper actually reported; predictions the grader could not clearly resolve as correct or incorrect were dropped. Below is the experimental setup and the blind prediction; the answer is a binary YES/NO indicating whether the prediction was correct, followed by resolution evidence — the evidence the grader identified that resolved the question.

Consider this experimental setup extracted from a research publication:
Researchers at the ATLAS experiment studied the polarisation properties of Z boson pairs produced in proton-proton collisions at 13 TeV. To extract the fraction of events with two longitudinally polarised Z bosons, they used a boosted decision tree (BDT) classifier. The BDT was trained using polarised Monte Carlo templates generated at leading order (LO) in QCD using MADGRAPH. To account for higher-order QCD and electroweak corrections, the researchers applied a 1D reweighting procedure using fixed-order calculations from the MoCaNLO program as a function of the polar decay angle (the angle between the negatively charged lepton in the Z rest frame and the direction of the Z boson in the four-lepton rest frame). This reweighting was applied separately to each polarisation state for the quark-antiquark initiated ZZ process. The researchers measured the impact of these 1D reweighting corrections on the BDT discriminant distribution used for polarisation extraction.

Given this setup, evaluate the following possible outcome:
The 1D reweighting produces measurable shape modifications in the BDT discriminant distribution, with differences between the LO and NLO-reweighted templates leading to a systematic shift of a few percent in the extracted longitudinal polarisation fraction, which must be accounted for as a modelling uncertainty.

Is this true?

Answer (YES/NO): NO